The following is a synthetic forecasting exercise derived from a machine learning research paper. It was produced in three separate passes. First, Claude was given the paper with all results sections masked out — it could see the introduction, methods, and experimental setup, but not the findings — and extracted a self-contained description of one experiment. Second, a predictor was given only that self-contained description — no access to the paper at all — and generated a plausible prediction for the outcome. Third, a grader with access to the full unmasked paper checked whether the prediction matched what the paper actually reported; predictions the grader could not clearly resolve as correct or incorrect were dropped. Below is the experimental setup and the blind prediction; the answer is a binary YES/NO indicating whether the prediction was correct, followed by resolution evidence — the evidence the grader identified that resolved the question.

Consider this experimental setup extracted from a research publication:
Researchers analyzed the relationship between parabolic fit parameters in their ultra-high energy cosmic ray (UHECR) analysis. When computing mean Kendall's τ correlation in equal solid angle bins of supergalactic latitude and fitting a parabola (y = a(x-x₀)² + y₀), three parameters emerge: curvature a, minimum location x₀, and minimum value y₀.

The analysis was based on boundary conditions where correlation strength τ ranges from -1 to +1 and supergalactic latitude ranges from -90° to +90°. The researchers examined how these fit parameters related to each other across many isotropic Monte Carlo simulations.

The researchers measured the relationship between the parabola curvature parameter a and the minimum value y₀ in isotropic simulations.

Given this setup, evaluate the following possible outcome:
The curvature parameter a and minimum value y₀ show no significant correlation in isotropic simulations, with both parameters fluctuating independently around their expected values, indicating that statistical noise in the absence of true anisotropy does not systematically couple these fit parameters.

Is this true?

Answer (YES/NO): NO